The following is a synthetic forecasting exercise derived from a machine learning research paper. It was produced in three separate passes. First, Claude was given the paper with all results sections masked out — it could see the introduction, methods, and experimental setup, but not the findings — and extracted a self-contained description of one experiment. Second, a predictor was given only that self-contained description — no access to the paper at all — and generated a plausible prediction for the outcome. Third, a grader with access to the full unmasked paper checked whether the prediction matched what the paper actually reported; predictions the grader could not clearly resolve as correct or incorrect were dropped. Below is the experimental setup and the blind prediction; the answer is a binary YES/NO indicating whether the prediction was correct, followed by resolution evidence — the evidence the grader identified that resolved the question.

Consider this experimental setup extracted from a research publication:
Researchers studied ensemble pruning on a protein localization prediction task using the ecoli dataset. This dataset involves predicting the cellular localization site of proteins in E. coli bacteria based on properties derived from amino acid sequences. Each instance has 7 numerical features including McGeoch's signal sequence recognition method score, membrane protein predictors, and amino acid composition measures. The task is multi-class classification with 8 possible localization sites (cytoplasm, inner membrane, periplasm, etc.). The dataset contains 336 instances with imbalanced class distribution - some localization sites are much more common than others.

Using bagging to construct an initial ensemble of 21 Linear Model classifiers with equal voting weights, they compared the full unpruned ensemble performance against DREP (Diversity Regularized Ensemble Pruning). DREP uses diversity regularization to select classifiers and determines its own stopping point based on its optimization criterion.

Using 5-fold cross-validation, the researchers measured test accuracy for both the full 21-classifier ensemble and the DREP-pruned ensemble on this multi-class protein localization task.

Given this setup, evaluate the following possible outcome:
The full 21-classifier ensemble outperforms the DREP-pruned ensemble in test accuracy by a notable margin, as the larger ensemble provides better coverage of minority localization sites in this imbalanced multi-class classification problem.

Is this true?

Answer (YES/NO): NO